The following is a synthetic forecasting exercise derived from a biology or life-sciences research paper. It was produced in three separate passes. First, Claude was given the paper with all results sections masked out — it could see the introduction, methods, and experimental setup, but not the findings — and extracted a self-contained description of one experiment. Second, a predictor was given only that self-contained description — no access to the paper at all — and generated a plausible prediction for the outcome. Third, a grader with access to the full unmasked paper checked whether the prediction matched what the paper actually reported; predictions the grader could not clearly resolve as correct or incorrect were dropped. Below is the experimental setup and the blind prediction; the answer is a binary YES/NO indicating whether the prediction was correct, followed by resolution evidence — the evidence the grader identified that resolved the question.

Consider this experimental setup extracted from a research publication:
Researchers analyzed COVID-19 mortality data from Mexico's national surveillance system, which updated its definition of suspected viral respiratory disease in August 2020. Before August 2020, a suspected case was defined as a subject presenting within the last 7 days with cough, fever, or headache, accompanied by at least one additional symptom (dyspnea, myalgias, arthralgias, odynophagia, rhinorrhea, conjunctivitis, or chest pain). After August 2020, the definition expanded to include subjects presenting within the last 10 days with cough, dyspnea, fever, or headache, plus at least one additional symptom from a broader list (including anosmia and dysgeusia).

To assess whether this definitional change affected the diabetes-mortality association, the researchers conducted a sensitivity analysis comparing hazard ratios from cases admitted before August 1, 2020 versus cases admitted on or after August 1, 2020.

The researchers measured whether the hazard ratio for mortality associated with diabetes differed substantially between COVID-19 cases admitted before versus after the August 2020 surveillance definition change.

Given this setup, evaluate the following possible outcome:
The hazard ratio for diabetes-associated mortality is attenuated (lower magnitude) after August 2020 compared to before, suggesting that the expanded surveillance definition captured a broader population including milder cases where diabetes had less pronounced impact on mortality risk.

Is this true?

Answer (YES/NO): NO